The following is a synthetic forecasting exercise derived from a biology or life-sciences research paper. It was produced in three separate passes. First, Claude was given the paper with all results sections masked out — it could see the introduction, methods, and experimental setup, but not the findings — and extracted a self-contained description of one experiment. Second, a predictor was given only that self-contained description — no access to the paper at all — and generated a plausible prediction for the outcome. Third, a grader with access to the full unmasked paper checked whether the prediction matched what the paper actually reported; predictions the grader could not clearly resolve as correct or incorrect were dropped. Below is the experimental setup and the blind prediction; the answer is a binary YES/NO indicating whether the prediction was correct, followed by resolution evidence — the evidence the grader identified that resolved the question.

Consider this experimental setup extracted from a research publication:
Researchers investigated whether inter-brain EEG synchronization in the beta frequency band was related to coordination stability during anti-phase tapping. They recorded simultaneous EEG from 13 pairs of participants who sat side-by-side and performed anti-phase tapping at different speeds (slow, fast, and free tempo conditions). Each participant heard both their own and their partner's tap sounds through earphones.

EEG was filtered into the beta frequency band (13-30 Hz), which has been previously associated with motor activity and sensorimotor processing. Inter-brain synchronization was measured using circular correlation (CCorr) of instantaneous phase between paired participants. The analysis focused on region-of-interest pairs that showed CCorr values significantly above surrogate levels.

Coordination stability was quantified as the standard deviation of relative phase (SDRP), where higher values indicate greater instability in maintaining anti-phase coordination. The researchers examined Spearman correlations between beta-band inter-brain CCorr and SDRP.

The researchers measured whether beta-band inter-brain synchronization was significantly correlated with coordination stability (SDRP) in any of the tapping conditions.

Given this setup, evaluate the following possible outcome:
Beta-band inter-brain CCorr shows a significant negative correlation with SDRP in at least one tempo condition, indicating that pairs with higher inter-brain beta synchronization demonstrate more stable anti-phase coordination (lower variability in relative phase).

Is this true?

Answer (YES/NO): NO